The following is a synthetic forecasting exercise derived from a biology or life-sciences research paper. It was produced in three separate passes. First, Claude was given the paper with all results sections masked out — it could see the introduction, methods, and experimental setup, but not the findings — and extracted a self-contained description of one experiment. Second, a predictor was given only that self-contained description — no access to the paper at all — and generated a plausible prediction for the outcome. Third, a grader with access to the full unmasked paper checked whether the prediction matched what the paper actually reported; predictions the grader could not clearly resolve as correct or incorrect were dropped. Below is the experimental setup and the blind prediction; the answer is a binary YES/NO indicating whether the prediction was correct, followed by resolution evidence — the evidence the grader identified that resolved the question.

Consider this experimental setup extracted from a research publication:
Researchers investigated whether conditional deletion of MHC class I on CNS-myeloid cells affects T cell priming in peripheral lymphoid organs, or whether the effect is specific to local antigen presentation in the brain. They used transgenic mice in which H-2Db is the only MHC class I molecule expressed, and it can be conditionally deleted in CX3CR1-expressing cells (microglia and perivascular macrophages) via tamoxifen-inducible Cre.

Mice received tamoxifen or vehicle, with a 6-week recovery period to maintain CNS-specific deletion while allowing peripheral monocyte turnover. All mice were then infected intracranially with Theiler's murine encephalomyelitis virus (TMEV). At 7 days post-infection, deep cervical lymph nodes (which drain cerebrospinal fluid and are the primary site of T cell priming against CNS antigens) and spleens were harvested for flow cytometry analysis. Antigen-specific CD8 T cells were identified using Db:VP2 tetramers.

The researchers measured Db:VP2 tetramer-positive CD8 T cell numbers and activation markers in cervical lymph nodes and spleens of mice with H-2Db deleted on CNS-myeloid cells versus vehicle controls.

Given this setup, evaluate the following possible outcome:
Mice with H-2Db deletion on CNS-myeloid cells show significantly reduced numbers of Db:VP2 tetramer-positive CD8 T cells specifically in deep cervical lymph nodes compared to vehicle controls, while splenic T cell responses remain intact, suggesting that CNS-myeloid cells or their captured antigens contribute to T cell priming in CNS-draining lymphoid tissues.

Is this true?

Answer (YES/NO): NO